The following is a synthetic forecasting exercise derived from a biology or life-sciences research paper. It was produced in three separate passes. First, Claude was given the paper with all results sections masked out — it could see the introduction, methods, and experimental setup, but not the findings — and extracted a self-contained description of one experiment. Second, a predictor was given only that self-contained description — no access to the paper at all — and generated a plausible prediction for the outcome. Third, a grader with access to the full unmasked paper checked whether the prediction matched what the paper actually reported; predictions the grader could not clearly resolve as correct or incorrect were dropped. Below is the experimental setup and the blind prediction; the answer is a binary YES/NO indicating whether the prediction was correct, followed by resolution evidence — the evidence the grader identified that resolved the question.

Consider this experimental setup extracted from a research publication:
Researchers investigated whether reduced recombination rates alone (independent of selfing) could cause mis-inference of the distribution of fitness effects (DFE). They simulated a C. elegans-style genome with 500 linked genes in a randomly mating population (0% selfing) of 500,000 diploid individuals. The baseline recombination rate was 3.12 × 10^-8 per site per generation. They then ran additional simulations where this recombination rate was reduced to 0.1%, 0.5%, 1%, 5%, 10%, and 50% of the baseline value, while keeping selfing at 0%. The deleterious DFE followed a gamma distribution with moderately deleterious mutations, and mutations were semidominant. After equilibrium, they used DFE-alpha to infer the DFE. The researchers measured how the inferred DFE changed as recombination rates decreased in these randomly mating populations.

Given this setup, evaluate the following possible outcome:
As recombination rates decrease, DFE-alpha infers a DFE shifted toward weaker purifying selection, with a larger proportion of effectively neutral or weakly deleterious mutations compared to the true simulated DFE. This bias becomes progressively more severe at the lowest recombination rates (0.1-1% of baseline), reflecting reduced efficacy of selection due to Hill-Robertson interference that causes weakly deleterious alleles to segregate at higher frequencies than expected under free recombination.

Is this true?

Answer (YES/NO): YES